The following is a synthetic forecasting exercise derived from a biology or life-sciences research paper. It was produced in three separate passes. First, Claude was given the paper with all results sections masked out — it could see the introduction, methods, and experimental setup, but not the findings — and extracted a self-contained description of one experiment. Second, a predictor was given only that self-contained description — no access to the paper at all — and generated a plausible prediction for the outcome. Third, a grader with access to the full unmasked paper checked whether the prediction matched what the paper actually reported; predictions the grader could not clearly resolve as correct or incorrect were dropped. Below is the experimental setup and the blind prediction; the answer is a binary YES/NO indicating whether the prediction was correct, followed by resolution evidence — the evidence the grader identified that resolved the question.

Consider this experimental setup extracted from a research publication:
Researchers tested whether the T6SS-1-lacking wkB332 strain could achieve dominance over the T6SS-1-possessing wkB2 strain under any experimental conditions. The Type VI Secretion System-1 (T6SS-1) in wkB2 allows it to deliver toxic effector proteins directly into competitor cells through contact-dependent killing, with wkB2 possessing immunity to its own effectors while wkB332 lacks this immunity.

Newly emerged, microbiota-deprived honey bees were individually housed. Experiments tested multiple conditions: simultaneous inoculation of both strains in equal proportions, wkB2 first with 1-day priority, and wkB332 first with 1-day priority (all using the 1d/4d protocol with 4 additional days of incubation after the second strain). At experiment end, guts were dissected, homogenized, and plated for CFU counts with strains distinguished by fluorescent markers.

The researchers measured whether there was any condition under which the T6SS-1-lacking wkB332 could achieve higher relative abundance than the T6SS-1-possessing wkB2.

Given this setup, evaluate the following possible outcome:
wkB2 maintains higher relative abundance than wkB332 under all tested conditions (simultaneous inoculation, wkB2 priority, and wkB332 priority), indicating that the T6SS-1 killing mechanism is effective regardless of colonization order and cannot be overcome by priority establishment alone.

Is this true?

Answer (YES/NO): YES